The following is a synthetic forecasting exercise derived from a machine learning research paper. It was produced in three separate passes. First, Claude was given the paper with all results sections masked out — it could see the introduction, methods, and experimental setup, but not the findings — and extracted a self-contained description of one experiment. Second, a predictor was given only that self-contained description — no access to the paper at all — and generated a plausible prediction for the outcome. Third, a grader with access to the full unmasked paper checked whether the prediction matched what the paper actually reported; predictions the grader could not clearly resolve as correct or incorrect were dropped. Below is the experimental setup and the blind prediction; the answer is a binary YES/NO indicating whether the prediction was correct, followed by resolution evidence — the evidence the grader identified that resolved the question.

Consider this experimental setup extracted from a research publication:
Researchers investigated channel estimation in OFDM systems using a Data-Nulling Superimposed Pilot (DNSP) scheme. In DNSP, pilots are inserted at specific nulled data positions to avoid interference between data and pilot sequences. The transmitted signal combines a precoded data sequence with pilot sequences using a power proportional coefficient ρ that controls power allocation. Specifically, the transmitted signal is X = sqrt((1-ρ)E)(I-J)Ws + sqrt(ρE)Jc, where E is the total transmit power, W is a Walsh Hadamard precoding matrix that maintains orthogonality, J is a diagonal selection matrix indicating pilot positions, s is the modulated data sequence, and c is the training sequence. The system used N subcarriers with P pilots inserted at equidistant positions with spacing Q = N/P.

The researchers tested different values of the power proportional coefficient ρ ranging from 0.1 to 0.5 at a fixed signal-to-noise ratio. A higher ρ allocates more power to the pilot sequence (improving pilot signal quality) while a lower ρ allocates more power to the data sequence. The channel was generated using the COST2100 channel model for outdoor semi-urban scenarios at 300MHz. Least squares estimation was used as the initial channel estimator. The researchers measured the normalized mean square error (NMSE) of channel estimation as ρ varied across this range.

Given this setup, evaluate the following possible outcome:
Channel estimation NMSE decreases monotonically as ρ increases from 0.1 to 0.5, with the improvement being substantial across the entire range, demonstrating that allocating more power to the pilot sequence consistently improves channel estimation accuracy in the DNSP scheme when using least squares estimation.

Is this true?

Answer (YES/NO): NO